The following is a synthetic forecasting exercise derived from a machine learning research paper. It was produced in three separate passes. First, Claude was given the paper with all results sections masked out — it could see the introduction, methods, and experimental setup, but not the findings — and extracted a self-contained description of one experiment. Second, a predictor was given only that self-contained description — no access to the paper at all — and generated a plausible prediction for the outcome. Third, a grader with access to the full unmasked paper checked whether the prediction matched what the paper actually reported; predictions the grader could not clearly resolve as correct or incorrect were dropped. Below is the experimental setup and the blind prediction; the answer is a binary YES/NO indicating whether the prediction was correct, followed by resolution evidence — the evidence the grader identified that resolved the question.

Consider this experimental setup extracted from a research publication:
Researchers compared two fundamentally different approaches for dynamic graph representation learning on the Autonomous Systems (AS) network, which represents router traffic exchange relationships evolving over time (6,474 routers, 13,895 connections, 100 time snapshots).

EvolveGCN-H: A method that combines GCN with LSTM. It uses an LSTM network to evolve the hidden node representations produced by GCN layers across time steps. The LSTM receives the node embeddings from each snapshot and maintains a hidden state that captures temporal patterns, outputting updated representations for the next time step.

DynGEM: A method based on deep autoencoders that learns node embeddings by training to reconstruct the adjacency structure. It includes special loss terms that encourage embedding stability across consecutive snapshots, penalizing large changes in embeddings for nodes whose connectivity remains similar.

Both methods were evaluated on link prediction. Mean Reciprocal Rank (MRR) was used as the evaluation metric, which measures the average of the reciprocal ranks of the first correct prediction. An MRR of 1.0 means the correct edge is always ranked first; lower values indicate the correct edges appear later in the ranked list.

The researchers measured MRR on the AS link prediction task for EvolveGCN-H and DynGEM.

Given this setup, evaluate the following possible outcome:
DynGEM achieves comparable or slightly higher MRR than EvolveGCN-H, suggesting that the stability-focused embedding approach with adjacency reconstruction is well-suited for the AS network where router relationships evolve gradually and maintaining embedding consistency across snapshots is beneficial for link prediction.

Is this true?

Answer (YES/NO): NO